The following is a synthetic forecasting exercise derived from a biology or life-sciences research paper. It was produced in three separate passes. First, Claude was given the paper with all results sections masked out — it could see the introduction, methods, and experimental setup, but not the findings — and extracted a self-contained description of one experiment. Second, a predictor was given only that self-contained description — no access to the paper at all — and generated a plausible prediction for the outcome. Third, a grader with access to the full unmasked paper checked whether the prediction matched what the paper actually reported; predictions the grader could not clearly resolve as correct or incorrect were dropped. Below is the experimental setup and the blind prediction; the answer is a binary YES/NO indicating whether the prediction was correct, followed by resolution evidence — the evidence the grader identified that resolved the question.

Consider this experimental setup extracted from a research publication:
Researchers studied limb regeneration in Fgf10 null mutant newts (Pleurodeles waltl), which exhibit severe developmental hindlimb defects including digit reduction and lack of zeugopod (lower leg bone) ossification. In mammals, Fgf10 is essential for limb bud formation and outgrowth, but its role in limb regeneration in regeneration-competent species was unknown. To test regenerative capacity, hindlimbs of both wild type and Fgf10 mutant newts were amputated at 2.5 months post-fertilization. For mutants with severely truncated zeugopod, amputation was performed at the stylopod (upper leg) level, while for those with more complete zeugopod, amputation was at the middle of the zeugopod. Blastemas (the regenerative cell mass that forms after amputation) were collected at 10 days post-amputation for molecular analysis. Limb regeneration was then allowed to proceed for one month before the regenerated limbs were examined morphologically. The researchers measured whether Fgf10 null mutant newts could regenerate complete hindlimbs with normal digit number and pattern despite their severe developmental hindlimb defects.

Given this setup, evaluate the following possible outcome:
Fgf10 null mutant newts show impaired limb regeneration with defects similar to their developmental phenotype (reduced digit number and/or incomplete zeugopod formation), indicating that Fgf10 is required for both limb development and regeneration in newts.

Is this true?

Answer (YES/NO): NO